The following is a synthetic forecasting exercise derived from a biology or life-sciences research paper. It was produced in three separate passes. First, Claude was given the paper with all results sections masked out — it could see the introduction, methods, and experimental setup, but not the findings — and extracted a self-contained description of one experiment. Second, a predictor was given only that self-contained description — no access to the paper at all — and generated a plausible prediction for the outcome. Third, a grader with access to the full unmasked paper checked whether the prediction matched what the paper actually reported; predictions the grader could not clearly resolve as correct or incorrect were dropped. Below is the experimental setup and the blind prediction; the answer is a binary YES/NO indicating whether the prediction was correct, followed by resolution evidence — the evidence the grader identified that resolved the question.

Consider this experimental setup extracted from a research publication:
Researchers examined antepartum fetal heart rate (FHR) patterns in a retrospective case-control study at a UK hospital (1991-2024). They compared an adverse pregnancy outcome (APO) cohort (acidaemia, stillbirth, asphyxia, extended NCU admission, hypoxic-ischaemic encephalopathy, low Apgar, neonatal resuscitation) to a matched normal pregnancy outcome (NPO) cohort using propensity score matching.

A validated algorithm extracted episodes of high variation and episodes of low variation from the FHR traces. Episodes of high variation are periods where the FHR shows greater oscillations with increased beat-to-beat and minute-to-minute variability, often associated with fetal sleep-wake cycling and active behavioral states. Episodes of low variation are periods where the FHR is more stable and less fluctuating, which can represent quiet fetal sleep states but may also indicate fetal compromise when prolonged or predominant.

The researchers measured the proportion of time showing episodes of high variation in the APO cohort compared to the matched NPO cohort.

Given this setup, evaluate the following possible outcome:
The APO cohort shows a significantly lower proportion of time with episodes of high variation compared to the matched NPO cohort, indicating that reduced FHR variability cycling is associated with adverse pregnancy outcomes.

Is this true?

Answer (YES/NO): NO